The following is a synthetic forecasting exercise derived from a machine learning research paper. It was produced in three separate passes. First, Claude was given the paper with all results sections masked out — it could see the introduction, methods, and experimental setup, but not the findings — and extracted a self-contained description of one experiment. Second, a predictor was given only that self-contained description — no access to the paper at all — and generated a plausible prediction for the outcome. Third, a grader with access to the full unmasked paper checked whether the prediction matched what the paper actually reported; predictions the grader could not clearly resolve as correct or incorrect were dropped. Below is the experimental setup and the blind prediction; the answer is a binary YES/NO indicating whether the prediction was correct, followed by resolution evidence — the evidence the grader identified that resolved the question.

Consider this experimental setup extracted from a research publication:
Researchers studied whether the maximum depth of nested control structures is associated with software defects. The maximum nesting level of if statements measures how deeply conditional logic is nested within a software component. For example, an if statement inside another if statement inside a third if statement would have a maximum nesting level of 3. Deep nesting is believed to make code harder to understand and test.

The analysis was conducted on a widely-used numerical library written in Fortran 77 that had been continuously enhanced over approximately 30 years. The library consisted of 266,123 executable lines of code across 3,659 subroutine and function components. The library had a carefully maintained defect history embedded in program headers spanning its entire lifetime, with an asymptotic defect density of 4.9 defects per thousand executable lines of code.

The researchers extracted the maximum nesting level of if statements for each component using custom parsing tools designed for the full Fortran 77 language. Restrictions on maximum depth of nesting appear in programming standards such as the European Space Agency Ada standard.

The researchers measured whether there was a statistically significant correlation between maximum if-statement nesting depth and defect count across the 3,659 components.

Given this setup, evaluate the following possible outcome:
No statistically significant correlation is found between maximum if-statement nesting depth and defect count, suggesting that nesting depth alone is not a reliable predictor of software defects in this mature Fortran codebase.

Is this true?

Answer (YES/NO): YES